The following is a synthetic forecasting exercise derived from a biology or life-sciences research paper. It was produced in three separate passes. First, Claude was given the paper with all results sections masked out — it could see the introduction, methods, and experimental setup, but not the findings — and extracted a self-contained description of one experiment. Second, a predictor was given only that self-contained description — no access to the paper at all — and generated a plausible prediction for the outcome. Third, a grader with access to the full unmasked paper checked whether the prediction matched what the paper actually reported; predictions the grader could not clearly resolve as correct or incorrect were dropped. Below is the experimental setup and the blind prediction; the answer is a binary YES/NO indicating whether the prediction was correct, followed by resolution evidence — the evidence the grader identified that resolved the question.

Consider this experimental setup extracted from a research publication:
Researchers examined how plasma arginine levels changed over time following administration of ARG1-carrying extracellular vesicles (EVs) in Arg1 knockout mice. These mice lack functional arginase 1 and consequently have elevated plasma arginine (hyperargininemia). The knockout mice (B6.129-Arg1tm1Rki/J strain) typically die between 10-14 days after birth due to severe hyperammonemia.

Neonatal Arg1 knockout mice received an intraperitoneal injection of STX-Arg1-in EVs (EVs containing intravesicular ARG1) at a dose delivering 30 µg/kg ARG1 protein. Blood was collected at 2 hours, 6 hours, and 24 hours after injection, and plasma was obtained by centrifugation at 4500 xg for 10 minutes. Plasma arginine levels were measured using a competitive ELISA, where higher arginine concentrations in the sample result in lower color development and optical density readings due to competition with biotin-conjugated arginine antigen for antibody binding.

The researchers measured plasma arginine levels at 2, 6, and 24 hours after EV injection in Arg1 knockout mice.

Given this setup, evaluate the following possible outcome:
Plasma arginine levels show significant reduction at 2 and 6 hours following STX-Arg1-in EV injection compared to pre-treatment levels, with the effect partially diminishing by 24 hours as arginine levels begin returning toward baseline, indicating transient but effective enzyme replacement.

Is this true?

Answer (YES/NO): NO